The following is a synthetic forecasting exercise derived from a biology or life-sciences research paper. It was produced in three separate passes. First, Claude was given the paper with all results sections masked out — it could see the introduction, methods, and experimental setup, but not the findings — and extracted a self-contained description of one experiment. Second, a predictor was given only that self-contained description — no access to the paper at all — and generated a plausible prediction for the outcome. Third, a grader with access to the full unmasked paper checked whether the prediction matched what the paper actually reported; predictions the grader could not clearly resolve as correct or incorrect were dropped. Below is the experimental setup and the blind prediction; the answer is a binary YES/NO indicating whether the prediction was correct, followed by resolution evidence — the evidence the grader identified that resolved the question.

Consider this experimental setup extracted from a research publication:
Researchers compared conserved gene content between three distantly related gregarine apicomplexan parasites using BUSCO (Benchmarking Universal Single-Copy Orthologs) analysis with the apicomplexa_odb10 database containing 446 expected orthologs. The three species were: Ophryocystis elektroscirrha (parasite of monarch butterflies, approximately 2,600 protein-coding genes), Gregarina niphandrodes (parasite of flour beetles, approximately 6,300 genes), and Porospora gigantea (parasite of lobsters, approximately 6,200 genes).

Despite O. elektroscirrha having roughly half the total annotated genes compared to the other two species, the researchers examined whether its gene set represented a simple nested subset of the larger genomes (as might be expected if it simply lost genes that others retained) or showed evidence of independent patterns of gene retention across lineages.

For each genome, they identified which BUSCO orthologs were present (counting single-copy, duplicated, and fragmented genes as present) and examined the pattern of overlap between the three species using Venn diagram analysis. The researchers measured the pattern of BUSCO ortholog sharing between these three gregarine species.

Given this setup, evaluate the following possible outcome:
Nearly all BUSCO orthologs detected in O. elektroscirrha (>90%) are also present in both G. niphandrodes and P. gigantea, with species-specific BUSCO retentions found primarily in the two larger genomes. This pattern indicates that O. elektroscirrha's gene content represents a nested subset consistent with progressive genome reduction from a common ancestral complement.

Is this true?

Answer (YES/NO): NO